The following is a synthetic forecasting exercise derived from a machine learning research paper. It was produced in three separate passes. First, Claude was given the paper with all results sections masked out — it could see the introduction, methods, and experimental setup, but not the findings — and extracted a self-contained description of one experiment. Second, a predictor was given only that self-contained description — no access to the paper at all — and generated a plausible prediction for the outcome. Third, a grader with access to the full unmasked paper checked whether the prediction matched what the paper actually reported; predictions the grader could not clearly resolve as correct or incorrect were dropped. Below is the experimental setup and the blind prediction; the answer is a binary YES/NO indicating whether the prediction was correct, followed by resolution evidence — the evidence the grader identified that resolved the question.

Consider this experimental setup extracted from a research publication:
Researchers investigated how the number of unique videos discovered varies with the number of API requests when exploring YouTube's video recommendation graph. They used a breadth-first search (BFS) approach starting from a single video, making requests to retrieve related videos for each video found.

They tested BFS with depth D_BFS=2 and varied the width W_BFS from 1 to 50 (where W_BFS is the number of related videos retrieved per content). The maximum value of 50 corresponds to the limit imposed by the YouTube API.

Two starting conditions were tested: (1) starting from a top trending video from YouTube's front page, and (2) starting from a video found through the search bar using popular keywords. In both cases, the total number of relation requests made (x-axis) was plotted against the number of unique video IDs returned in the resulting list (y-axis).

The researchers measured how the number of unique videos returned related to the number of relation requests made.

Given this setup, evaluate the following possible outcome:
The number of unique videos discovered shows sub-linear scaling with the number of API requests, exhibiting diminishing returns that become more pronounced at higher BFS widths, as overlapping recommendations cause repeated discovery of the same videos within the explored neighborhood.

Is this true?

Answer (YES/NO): NO